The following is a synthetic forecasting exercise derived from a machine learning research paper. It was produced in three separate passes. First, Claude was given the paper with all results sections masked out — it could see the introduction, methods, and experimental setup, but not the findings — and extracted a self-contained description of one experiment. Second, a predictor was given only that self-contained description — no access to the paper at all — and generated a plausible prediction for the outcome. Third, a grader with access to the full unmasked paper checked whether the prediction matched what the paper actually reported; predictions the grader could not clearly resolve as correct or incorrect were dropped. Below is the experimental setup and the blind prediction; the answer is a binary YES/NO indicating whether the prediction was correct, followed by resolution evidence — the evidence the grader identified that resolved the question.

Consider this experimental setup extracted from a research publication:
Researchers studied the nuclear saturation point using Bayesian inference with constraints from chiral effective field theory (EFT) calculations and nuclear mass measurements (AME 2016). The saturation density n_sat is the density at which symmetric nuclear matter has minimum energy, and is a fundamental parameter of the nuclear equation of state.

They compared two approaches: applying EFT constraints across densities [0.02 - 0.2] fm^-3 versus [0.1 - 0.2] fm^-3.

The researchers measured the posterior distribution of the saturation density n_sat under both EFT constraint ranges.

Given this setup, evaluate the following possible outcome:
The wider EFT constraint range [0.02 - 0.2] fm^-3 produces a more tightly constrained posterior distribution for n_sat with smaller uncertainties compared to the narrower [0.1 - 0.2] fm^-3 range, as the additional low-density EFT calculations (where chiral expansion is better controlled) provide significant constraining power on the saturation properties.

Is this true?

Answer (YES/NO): NO